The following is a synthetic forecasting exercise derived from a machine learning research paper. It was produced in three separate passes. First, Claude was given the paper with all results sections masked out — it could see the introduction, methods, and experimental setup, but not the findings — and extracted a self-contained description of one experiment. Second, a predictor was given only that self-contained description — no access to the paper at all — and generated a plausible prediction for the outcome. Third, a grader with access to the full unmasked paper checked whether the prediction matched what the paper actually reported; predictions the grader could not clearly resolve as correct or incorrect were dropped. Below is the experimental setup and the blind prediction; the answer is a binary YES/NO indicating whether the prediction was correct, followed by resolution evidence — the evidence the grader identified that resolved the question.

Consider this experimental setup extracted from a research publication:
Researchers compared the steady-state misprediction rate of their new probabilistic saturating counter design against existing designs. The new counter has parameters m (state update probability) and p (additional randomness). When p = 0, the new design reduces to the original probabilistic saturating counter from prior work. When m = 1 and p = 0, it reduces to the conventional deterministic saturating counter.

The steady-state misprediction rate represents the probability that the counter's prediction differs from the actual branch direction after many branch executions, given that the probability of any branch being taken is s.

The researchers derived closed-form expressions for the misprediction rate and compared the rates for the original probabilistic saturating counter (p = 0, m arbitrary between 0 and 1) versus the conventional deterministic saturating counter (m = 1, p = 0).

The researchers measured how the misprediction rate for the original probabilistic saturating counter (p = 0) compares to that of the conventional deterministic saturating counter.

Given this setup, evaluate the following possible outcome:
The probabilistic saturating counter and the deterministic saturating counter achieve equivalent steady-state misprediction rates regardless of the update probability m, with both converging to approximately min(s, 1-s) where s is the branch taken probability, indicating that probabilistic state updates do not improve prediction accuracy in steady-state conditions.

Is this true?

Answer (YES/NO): NO